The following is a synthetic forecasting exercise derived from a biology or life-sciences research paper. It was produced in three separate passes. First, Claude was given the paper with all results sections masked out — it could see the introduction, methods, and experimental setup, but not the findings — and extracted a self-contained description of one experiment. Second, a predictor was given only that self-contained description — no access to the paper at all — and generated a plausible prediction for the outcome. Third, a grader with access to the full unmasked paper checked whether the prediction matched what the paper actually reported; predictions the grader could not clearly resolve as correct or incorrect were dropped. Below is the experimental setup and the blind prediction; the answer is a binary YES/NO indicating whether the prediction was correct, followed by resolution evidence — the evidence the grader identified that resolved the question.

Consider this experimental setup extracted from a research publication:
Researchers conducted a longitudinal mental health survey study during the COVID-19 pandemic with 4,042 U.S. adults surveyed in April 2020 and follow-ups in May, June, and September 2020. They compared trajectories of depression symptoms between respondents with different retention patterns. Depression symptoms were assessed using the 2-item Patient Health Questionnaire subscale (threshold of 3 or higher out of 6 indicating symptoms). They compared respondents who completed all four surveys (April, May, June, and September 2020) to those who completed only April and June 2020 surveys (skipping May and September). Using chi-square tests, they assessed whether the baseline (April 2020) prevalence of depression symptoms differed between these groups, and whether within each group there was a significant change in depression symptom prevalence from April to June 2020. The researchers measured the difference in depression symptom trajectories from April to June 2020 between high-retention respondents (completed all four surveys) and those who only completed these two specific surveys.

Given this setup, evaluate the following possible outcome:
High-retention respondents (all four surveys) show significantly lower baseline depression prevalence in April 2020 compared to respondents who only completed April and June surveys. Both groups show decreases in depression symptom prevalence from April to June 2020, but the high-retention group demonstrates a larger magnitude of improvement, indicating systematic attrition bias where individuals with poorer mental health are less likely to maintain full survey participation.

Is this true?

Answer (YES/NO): NO